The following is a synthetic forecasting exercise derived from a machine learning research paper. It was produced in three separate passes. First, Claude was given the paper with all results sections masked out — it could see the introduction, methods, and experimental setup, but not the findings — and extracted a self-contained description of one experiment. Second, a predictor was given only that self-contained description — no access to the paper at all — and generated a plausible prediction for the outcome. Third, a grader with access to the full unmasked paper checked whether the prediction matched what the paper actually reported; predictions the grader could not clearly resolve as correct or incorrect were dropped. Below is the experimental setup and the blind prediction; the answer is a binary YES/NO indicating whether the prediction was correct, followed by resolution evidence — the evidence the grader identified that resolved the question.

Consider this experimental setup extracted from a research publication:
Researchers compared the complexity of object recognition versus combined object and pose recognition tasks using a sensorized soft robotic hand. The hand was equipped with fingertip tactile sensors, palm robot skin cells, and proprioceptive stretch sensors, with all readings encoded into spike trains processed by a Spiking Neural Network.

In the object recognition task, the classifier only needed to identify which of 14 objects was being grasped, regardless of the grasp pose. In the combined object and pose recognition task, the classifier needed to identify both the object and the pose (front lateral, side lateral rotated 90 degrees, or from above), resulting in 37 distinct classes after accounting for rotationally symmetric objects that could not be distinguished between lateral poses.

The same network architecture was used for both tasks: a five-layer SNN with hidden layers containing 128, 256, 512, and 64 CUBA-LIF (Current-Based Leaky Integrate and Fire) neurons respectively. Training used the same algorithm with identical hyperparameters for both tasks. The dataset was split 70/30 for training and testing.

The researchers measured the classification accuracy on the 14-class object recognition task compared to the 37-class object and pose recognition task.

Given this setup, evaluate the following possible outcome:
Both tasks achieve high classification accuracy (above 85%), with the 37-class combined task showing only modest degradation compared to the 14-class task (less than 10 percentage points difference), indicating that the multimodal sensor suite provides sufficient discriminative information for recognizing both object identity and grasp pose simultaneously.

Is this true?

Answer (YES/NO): YES